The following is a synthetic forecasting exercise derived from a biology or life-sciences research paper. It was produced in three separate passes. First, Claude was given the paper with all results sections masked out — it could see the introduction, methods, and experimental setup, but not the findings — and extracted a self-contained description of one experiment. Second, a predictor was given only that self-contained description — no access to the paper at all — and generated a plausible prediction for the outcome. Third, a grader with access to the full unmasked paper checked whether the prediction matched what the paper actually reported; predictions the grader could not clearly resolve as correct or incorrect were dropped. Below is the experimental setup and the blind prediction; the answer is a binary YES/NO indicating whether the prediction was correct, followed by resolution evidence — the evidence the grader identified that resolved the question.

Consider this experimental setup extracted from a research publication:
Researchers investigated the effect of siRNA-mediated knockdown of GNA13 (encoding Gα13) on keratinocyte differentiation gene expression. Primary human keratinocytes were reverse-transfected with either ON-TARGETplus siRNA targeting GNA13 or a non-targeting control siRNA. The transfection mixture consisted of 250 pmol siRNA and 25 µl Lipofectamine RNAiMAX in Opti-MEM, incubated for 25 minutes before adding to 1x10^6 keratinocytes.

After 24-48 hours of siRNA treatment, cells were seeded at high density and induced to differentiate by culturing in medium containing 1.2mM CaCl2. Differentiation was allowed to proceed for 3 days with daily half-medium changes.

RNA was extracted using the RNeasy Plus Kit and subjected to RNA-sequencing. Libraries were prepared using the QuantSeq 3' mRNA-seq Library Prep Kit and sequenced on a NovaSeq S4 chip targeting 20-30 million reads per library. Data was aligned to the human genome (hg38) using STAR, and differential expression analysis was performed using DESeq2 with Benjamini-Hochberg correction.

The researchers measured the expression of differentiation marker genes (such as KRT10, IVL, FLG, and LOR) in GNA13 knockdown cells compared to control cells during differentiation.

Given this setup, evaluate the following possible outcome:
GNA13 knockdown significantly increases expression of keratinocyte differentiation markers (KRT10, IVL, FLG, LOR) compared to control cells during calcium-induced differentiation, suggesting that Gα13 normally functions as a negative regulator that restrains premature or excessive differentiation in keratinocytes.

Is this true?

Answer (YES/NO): NO